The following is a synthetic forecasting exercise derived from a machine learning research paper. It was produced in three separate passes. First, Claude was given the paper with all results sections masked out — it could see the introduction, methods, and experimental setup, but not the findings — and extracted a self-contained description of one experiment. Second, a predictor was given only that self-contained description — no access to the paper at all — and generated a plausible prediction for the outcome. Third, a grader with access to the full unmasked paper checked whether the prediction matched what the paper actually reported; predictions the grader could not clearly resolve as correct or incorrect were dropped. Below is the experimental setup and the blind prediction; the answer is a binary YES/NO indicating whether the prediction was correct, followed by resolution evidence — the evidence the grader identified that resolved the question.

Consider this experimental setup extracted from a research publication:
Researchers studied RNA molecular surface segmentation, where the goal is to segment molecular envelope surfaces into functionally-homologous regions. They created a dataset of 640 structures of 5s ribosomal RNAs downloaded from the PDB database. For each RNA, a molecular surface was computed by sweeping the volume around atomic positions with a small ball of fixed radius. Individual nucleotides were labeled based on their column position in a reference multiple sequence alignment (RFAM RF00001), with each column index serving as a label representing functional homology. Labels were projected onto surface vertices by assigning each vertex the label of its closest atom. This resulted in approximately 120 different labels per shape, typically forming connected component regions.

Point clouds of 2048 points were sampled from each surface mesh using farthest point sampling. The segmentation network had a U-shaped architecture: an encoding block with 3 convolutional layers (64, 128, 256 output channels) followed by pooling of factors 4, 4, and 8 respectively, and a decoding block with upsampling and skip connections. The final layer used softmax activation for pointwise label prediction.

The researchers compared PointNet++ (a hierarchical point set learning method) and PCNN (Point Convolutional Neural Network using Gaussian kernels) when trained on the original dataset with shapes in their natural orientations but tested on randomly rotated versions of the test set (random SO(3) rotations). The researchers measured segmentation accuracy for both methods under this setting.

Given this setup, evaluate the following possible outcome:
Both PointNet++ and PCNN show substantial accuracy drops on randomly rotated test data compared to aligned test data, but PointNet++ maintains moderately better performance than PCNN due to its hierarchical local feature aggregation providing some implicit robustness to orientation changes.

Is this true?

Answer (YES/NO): YES